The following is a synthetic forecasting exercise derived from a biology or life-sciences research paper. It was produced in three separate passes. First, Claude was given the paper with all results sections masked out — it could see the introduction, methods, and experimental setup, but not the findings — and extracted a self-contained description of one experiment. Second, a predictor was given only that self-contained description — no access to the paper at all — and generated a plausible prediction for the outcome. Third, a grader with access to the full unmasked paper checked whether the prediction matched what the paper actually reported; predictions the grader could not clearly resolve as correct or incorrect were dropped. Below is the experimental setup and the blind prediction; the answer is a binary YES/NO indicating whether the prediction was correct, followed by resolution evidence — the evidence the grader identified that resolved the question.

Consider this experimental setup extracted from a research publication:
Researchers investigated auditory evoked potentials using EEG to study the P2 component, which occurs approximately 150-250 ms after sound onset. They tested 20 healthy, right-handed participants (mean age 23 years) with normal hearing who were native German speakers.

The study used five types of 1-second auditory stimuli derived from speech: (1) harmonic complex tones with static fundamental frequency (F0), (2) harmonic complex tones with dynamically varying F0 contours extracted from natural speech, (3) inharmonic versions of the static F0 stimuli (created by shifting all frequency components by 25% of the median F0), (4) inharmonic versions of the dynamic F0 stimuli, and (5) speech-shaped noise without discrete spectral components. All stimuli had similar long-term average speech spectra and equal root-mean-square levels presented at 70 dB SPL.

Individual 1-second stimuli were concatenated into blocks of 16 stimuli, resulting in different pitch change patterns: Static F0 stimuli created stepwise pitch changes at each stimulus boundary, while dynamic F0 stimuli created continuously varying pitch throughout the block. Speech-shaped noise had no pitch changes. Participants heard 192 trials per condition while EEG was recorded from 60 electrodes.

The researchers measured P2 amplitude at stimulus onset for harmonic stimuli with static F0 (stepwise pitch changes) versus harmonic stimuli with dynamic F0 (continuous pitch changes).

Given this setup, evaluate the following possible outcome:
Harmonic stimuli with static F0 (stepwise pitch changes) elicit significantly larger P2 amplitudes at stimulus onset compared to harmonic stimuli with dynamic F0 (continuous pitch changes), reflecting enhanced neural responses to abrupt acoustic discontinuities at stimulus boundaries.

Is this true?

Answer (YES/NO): YES